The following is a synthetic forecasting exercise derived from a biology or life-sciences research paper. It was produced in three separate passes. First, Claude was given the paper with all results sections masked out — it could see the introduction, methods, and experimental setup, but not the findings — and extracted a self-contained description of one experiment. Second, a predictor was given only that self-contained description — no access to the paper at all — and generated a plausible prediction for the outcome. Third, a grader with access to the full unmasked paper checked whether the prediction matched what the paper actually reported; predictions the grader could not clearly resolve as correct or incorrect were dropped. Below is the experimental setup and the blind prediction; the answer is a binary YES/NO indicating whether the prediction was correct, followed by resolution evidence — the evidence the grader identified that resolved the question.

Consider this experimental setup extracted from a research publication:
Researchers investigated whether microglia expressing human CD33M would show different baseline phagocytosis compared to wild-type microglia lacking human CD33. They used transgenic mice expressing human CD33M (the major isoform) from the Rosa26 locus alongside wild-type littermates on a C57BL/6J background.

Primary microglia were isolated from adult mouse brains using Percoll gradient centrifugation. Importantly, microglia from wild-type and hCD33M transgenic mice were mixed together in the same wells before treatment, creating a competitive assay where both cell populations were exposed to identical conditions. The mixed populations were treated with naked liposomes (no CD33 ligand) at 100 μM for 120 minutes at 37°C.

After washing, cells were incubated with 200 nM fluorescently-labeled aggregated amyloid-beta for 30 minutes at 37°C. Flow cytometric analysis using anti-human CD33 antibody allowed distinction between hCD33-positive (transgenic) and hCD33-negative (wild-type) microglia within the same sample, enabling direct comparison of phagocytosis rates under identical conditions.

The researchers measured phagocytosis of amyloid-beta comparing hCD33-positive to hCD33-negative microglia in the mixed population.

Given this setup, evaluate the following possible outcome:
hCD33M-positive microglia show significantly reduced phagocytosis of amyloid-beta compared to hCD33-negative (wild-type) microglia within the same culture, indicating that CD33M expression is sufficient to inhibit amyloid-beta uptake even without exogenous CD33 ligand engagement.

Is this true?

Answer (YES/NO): YES